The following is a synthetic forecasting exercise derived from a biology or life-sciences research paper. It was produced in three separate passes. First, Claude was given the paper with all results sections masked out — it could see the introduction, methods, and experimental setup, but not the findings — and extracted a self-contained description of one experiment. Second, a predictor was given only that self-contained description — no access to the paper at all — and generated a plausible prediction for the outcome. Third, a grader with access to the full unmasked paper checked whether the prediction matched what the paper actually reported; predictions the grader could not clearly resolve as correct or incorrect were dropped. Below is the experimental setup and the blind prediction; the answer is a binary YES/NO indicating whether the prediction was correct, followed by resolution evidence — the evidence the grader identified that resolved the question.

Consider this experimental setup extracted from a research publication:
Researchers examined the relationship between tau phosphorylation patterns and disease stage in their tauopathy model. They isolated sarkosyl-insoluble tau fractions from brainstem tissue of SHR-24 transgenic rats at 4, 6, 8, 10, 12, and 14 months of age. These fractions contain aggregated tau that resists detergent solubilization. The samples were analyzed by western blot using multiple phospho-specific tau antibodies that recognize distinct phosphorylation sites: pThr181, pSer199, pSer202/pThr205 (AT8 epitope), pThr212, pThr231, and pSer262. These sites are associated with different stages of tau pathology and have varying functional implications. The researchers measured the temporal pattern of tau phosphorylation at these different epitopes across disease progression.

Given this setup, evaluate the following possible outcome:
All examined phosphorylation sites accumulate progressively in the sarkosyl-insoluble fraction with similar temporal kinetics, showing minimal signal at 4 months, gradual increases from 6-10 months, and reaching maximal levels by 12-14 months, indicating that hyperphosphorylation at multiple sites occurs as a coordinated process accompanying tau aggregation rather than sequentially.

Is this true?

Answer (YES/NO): NO